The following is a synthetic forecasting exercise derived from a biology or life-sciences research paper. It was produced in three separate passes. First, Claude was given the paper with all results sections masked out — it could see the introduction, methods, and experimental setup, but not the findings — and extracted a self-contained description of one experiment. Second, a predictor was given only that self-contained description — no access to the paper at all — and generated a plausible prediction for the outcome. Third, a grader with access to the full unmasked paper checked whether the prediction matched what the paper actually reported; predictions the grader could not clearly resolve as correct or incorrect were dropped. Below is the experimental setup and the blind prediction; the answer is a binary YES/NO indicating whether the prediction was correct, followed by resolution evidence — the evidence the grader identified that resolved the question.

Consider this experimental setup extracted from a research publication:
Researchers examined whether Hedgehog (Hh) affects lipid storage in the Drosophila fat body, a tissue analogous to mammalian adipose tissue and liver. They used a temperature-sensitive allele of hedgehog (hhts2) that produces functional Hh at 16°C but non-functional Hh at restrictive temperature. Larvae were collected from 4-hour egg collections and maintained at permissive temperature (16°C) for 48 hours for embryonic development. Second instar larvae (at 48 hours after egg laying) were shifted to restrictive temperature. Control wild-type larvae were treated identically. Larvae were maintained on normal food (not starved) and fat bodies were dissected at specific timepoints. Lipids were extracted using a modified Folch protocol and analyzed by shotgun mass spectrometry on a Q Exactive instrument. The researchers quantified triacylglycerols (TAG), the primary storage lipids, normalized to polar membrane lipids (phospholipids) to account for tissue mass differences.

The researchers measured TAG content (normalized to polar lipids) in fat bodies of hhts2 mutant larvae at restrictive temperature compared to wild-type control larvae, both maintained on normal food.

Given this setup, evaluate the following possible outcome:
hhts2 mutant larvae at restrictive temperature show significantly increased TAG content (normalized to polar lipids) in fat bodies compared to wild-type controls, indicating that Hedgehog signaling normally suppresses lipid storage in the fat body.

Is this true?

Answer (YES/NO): NO